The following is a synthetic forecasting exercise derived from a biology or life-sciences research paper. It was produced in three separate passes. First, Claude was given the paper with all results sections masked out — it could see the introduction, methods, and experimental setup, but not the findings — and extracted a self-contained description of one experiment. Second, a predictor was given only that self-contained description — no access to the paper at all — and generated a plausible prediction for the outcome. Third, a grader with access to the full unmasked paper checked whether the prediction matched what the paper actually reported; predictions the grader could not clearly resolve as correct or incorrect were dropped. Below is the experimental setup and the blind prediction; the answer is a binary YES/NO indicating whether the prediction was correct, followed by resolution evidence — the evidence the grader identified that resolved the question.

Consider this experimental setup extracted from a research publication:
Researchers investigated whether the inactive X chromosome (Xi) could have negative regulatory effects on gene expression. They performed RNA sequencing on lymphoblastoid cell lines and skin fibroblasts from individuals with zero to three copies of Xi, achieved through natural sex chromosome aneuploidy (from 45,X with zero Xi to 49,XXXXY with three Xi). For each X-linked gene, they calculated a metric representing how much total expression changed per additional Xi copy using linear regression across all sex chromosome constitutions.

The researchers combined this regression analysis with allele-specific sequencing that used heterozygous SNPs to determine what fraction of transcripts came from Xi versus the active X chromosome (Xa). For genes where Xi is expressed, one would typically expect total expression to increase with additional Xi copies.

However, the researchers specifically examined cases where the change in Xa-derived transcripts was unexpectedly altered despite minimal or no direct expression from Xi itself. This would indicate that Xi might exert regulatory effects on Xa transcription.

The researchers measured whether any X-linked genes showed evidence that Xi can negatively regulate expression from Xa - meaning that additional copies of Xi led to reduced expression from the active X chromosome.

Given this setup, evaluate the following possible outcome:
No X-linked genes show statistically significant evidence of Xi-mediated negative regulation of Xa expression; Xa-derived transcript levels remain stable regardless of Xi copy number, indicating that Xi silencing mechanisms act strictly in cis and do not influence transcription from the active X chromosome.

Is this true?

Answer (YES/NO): NO